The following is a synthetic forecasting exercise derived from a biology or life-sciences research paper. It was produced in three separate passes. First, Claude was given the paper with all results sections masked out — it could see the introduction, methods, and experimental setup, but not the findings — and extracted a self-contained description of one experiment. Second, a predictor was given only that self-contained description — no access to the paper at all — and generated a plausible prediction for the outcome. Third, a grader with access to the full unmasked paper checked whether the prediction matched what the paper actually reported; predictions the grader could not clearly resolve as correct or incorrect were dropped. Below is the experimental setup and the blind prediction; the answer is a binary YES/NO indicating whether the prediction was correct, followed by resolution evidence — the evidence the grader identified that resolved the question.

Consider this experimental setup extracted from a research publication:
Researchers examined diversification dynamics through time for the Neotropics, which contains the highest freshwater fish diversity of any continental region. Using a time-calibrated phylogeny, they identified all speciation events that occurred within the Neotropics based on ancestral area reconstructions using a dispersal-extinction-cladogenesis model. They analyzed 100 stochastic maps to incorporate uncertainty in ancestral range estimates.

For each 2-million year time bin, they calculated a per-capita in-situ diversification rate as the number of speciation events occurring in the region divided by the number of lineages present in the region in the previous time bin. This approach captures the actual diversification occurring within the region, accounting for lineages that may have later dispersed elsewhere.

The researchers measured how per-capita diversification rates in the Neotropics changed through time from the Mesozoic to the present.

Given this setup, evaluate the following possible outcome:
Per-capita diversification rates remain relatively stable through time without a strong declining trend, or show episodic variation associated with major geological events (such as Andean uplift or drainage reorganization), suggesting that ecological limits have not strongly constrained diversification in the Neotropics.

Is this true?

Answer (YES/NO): YES